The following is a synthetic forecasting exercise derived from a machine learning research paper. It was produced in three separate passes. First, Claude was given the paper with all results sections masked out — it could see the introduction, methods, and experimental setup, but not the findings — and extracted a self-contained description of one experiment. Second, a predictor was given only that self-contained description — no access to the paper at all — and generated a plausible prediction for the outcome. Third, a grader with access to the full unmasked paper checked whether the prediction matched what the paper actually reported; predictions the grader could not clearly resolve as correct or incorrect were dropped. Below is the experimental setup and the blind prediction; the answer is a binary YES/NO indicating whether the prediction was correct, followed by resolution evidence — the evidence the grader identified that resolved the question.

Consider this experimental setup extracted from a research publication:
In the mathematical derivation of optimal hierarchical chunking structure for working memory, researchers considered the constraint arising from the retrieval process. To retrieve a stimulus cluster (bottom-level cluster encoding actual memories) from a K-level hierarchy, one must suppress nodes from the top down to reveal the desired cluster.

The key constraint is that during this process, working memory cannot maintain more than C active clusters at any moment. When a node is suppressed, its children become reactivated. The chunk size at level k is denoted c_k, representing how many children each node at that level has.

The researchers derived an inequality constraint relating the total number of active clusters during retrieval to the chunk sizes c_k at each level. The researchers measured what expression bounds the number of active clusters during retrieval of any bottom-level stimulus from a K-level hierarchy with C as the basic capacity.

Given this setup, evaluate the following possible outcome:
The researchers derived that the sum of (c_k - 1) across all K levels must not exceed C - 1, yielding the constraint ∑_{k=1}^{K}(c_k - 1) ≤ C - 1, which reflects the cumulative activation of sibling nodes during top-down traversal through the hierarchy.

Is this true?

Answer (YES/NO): YES